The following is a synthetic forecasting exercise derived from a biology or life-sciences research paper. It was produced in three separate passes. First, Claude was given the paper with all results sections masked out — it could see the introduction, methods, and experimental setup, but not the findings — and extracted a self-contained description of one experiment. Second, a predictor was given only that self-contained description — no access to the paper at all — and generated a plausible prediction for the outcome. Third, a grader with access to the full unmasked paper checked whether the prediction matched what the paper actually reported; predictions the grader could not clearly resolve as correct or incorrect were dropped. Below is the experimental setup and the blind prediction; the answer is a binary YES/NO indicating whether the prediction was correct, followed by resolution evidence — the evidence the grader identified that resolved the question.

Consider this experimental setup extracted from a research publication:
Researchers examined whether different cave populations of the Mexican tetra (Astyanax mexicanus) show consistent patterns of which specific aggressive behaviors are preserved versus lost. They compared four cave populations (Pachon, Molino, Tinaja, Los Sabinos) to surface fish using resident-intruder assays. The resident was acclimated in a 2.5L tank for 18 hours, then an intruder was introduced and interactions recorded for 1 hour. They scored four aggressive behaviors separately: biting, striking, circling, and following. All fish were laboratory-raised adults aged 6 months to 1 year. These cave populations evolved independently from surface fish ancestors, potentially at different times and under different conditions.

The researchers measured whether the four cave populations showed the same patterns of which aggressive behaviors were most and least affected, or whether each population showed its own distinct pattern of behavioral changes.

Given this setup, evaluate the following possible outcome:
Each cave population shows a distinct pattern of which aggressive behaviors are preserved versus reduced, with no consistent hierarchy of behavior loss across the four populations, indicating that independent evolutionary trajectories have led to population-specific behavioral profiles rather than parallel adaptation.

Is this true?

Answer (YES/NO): NO